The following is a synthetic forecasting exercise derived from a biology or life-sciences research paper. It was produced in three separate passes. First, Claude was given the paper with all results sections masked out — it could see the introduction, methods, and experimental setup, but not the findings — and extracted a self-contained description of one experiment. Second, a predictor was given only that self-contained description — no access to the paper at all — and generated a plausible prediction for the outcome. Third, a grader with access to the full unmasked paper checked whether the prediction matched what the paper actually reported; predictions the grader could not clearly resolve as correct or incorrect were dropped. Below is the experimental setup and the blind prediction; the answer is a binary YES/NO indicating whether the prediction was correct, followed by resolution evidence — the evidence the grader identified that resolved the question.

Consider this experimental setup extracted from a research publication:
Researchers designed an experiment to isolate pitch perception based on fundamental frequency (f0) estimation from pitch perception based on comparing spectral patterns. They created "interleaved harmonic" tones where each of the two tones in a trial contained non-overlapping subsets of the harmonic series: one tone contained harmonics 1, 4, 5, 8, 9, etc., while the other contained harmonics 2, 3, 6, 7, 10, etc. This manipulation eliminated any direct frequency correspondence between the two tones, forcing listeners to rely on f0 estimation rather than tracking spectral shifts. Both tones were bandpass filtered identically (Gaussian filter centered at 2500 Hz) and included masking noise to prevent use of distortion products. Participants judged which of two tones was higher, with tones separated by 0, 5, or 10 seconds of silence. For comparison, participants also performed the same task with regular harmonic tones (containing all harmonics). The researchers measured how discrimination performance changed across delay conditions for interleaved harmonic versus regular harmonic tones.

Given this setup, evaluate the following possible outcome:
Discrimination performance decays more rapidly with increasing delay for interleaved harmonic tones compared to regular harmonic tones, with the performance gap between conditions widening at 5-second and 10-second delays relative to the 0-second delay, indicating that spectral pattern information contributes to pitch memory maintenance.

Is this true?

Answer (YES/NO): NO